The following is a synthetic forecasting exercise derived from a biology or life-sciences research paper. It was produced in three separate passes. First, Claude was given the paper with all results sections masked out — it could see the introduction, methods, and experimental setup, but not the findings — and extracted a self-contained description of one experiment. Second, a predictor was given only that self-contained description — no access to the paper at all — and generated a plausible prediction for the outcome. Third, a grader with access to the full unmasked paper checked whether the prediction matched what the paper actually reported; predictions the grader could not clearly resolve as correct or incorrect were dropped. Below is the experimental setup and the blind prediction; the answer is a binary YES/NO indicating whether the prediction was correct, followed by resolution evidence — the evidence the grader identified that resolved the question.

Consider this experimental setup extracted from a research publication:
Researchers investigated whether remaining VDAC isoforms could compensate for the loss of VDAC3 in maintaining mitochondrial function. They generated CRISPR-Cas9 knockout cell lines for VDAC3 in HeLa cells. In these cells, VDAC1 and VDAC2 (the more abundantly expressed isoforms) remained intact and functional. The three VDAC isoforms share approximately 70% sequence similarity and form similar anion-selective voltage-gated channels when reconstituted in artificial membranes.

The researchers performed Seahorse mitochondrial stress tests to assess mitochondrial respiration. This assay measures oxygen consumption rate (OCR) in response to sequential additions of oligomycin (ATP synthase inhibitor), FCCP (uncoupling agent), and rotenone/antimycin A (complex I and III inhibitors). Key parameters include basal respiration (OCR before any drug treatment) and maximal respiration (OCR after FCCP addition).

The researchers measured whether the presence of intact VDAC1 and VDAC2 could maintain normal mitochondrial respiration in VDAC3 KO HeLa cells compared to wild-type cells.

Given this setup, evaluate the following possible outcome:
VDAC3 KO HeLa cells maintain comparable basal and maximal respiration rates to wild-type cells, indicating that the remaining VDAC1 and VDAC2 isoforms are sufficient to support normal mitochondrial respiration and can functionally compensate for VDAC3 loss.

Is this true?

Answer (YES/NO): NO